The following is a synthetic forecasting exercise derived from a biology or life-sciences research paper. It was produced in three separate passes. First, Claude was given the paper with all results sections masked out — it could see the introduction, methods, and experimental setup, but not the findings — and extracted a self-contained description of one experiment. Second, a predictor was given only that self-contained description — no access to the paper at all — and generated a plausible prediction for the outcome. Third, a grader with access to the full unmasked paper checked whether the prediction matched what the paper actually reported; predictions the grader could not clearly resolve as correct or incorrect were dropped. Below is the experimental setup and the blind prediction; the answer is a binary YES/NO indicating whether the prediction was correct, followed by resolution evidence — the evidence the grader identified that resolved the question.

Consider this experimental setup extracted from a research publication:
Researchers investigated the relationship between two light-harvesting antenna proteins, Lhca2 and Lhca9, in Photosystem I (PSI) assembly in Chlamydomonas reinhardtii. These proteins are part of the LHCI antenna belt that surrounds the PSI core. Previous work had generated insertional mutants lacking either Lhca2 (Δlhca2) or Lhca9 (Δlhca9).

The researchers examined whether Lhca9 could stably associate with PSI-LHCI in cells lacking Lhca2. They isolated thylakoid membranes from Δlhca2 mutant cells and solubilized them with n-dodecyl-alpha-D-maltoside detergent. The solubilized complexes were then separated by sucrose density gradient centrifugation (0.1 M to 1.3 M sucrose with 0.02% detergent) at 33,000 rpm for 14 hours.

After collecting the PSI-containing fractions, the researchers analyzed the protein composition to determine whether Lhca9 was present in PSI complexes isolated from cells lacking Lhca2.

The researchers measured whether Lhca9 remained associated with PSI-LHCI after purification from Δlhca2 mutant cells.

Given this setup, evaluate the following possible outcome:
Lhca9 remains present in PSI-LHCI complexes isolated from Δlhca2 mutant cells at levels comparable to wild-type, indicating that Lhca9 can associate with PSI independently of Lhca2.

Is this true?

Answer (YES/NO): YES